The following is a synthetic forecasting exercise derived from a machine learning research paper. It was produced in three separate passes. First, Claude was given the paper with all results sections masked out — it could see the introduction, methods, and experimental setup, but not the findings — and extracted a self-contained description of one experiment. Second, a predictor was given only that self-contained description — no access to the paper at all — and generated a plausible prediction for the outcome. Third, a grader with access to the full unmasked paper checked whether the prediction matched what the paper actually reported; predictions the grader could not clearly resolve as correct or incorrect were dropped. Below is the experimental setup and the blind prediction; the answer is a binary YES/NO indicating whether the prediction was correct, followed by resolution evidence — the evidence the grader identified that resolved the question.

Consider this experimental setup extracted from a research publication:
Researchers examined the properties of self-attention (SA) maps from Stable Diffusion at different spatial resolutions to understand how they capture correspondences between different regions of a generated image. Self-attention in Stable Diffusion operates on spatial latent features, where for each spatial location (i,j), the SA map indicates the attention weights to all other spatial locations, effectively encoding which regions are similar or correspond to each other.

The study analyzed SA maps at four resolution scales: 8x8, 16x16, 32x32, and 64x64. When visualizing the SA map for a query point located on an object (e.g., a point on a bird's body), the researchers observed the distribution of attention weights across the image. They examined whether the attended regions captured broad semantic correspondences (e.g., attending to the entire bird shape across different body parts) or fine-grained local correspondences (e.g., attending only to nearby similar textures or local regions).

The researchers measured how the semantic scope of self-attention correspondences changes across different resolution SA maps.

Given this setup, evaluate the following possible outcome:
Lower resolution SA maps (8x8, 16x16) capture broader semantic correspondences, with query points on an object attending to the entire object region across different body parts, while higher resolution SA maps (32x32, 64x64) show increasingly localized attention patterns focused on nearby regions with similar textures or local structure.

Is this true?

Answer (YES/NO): YES